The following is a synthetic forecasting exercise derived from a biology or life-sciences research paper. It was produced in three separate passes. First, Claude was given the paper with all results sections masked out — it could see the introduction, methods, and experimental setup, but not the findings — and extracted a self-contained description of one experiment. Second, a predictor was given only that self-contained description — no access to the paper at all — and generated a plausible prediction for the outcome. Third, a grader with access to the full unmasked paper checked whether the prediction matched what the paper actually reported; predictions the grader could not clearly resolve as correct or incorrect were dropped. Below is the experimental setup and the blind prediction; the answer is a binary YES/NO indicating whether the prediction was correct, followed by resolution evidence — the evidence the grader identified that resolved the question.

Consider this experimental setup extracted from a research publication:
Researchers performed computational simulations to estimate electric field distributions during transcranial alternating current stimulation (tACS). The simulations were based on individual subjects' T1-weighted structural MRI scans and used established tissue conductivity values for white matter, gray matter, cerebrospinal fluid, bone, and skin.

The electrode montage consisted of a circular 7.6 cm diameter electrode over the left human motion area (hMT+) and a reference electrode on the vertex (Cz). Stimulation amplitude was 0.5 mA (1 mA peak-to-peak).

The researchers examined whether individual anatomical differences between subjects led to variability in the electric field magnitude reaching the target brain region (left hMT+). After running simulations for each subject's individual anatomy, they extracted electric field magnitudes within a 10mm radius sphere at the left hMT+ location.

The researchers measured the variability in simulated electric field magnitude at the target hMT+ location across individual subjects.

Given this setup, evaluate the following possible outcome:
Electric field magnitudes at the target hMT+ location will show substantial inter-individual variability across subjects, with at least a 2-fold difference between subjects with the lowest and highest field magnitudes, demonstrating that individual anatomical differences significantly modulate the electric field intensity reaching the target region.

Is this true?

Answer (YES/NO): NO